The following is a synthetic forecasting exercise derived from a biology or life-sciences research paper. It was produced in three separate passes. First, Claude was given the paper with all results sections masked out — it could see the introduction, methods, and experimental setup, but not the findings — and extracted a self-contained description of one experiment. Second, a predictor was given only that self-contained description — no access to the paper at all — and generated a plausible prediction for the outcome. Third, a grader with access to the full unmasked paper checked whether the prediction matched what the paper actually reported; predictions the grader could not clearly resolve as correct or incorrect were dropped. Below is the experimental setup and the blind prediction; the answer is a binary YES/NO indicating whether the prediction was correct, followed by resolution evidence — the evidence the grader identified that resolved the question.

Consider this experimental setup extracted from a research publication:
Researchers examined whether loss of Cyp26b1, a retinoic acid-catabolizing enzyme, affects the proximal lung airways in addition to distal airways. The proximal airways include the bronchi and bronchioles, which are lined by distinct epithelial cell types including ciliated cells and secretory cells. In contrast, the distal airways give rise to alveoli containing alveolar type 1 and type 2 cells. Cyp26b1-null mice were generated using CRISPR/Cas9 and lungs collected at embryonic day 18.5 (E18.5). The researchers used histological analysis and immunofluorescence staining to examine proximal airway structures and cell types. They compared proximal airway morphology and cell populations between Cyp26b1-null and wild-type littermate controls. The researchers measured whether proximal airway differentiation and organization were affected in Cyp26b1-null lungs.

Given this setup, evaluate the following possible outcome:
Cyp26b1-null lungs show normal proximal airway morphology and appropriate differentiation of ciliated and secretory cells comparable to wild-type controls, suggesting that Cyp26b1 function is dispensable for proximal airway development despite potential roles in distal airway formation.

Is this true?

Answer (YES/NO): YES